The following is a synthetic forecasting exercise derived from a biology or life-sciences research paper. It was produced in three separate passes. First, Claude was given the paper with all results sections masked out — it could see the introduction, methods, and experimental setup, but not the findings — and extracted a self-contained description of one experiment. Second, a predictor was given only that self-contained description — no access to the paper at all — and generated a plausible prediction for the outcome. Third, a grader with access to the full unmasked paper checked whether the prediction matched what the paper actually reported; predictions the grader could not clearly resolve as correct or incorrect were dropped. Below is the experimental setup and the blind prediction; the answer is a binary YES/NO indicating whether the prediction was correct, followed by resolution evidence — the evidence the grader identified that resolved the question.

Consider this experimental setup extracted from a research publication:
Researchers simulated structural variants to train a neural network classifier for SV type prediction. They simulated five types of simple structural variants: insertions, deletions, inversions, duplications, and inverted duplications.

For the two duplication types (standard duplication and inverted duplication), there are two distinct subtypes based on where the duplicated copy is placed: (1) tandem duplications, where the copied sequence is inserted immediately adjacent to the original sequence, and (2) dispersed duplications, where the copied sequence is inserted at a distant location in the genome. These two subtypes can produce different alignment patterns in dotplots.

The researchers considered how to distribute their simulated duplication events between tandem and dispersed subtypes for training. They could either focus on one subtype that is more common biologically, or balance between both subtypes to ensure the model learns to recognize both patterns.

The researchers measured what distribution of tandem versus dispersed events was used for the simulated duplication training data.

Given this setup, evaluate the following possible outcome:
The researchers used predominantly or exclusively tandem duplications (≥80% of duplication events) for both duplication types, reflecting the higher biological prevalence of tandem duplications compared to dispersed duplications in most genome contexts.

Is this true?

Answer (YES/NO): NO